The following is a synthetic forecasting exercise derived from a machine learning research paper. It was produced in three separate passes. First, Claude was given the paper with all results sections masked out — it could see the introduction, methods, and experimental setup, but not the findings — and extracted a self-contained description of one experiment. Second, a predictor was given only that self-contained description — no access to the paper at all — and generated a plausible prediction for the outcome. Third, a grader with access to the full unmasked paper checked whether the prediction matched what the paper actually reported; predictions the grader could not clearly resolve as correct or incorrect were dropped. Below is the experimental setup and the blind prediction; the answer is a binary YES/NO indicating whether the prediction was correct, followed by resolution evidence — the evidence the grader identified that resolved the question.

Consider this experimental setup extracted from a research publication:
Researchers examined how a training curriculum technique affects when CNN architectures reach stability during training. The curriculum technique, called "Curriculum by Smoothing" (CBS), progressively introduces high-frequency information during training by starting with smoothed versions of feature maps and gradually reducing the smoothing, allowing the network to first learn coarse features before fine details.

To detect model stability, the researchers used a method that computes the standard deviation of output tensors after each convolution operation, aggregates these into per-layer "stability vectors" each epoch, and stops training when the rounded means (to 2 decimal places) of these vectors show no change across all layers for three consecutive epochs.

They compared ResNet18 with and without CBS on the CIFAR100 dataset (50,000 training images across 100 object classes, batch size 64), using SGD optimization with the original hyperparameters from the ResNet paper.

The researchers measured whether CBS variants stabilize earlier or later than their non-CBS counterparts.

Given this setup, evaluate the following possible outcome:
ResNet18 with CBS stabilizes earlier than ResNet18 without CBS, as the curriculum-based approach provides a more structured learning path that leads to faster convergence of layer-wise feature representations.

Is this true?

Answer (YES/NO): YES